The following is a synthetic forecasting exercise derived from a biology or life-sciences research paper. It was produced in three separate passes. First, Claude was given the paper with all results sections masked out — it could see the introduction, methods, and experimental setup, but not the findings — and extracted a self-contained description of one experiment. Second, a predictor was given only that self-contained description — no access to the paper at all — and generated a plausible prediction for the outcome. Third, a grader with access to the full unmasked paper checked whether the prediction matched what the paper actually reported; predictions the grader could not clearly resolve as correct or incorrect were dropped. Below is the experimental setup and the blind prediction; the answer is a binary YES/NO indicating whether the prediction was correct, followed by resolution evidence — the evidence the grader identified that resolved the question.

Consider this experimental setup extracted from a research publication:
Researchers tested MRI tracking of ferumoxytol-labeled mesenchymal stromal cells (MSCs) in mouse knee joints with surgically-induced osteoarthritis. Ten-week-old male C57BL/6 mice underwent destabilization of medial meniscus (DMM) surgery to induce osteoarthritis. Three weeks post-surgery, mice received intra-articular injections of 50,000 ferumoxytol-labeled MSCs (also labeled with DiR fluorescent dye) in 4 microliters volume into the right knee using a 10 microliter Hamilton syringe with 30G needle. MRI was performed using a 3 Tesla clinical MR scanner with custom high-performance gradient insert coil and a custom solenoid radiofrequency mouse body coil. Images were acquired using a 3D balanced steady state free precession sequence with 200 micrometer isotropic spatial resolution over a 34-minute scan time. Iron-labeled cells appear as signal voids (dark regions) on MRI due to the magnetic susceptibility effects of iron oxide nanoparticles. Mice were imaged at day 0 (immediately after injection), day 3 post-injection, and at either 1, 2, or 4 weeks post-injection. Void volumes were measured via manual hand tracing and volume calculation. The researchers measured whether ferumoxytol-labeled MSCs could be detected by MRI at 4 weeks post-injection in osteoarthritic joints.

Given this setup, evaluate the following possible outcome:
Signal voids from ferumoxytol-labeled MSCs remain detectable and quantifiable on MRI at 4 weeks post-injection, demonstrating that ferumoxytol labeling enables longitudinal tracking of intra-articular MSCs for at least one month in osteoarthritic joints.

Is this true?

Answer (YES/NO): YES